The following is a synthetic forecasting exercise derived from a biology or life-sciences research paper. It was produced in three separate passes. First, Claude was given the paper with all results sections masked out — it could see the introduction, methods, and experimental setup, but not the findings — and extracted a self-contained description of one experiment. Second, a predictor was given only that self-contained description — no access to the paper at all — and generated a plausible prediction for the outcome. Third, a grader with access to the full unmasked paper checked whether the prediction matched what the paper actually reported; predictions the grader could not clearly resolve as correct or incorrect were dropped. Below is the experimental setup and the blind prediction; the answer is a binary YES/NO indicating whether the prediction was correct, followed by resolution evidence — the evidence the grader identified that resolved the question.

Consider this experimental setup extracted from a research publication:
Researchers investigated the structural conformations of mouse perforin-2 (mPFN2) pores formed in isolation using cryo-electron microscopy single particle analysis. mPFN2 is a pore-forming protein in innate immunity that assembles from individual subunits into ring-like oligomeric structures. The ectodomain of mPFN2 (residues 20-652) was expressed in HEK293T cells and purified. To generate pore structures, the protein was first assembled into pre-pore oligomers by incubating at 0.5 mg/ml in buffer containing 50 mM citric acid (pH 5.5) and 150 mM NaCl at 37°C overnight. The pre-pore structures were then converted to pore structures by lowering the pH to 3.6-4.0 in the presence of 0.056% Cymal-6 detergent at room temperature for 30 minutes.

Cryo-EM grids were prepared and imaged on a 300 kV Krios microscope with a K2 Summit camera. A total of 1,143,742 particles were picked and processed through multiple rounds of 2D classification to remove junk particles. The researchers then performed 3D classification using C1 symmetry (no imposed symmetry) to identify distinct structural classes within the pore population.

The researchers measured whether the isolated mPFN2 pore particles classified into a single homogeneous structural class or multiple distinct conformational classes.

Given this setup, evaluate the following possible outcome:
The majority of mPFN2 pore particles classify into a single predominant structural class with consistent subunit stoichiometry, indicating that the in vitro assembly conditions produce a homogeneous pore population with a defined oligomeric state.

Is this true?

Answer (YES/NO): NO